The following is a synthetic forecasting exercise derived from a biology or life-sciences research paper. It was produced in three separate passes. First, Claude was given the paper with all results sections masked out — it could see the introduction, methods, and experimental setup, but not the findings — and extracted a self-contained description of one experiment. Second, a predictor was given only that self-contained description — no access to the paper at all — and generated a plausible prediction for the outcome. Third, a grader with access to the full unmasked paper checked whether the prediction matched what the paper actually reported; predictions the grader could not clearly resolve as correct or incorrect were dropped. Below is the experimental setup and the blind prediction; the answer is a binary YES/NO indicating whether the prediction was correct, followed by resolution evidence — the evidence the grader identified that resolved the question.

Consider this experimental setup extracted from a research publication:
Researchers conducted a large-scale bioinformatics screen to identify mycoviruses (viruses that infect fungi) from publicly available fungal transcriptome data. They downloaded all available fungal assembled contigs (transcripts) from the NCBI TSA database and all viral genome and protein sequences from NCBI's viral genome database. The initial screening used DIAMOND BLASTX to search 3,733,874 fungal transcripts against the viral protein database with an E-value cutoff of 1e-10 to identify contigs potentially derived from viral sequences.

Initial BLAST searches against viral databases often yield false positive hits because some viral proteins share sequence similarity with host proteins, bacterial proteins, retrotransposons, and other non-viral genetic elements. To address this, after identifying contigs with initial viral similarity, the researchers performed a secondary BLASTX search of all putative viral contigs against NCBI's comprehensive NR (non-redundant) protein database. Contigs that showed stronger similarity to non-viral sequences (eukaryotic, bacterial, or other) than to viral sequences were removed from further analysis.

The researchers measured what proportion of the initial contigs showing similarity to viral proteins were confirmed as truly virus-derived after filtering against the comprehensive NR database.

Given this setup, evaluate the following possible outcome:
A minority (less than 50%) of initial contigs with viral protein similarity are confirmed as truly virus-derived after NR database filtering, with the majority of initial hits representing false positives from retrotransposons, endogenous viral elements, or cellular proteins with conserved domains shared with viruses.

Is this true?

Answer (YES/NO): YES